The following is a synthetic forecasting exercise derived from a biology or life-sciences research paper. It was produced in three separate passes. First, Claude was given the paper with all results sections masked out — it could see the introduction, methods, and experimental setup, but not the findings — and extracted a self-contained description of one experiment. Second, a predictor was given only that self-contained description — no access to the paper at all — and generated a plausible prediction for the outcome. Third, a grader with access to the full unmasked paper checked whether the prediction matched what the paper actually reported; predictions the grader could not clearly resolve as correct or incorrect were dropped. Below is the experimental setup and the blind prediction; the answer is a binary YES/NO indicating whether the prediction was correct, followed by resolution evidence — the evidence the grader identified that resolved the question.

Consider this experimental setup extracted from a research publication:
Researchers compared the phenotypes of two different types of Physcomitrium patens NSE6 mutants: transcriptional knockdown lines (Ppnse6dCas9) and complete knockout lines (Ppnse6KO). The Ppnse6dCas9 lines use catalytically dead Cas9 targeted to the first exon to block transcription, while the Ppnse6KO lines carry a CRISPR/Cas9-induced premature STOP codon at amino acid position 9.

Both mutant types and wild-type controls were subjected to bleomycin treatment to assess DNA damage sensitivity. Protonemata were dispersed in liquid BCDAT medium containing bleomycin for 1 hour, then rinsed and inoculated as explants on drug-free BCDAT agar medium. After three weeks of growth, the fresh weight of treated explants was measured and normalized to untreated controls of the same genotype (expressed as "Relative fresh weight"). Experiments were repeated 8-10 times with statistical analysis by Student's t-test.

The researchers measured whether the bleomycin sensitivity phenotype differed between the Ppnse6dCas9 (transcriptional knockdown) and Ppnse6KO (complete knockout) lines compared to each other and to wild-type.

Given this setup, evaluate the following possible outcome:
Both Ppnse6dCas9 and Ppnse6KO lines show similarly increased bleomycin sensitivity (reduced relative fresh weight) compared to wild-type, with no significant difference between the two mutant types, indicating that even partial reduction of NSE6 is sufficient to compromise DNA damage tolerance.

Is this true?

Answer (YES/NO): NO